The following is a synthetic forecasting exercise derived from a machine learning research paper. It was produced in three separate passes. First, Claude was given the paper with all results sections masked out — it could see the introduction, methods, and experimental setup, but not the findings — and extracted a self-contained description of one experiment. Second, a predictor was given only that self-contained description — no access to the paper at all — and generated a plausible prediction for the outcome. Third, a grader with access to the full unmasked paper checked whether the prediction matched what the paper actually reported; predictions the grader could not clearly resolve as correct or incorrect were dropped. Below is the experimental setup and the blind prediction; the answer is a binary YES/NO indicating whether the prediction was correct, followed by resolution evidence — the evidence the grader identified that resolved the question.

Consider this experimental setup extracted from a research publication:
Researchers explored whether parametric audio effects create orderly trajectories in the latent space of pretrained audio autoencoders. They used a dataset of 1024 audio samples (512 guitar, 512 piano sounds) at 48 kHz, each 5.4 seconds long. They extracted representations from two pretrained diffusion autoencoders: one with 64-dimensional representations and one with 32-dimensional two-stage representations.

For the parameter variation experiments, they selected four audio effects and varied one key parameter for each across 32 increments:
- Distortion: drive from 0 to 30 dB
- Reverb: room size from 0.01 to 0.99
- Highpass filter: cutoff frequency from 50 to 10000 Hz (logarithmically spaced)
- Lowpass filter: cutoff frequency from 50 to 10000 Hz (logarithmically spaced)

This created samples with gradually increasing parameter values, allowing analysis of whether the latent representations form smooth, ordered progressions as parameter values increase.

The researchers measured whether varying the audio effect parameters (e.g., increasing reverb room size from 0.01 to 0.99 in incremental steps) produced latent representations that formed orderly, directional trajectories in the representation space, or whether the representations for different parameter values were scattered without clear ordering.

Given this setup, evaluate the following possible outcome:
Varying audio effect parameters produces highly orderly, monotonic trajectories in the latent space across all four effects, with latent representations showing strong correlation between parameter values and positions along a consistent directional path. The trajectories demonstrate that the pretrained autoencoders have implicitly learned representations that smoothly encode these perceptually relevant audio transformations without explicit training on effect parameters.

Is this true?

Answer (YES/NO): NO